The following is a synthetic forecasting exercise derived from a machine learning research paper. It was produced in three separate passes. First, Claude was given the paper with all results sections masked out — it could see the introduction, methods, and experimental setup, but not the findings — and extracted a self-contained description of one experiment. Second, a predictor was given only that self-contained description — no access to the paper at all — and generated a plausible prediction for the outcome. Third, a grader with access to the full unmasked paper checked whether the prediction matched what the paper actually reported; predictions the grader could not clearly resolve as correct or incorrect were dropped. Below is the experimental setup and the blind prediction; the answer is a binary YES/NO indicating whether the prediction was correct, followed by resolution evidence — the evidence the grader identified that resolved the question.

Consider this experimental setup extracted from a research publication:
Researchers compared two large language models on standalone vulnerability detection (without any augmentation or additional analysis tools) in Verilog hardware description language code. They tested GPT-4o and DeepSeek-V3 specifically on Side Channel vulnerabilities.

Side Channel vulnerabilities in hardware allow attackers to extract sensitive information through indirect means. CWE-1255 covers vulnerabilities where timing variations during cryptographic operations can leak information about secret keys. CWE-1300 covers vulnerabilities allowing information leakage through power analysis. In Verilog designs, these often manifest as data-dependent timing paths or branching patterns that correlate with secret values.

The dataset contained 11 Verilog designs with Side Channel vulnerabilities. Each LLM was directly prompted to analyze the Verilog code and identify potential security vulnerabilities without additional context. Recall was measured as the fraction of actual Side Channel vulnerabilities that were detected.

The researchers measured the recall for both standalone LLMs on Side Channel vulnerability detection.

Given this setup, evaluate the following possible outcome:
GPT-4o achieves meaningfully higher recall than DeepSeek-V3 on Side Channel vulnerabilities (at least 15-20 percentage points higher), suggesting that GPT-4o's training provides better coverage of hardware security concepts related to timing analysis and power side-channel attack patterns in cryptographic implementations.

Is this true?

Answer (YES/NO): NO